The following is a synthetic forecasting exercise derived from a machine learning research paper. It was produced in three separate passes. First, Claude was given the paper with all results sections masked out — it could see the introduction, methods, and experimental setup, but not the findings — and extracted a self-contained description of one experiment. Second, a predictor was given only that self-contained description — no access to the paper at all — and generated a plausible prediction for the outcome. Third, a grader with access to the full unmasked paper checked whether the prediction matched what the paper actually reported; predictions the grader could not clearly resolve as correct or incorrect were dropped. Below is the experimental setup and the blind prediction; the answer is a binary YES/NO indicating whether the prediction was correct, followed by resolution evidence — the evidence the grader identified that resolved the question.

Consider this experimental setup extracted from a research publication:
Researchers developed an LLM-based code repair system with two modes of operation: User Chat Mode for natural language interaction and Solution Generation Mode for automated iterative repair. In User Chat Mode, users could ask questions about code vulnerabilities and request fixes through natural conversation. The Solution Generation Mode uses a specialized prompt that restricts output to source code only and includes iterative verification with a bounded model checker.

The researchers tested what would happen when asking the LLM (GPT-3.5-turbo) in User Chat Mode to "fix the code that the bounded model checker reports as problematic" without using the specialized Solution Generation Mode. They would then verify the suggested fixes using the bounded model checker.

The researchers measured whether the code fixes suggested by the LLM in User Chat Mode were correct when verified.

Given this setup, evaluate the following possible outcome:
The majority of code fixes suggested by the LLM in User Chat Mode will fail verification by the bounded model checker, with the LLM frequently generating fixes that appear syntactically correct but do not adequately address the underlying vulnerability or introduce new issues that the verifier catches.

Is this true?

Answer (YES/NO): YES